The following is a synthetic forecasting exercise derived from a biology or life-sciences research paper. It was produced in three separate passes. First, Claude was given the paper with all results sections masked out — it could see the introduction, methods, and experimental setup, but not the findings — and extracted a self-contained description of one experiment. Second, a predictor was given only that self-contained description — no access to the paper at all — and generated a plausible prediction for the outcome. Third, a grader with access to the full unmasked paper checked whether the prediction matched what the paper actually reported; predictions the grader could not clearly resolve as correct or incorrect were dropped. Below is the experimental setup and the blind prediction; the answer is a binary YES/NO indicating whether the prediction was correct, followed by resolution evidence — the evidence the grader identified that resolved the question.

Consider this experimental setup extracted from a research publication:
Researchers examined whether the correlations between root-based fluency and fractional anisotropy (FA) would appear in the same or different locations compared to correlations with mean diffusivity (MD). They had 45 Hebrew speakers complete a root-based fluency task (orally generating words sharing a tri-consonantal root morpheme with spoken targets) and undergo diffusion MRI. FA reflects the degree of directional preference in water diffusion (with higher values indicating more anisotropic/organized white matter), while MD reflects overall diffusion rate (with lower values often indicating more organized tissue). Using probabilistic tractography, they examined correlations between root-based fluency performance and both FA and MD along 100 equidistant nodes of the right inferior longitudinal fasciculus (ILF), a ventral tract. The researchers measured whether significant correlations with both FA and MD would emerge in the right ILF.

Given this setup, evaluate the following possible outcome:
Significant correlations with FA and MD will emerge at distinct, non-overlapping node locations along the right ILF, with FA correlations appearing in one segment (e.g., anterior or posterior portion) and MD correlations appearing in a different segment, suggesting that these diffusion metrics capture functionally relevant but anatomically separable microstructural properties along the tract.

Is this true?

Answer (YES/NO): NO